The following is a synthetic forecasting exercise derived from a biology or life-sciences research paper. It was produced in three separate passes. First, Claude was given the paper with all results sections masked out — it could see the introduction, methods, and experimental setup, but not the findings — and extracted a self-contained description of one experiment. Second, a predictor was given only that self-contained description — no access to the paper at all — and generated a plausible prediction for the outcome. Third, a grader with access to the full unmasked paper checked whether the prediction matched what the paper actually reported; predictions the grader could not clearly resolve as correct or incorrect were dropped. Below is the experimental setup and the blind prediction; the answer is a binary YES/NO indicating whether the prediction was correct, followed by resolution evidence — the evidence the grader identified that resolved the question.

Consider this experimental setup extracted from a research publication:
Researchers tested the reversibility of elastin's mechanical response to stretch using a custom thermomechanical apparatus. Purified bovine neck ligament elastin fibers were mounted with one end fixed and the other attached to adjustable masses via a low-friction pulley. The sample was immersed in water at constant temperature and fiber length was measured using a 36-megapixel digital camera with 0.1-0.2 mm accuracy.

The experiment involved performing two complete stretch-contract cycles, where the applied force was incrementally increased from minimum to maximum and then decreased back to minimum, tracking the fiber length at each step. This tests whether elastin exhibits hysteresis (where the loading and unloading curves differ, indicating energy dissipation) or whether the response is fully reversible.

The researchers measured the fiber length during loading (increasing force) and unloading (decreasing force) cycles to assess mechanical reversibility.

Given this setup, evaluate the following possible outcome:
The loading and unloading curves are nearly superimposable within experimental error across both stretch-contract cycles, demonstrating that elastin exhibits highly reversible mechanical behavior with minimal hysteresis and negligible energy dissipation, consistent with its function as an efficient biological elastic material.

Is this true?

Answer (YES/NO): YES